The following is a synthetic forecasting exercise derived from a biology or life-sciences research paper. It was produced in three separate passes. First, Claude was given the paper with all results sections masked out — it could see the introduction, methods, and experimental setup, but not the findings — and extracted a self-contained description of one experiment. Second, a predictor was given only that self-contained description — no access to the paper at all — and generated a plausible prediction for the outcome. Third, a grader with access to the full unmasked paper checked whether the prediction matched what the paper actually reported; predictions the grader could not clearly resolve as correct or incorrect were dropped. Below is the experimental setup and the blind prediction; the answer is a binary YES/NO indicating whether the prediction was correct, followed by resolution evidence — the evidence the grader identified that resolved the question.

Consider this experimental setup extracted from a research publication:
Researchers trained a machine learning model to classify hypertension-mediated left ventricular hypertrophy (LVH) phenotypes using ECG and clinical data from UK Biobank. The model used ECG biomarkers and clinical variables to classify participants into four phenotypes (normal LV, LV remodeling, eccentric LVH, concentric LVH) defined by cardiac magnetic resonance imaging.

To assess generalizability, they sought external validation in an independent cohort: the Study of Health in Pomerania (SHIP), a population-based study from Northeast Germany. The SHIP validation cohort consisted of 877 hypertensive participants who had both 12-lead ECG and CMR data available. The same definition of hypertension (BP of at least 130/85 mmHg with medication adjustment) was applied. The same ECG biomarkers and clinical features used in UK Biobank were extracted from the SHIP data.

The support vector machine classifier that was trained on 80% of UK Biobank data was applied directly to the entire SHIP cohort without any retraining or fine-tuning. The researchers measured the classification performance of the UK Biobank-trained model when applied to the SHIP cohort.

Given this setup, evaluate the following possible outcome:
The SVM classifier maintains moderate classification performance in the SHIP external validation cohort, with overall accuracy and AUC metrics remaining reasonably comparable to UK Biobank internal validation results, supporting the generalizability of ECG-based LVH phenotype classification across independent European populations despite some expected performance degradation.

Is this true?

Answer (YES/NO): YES